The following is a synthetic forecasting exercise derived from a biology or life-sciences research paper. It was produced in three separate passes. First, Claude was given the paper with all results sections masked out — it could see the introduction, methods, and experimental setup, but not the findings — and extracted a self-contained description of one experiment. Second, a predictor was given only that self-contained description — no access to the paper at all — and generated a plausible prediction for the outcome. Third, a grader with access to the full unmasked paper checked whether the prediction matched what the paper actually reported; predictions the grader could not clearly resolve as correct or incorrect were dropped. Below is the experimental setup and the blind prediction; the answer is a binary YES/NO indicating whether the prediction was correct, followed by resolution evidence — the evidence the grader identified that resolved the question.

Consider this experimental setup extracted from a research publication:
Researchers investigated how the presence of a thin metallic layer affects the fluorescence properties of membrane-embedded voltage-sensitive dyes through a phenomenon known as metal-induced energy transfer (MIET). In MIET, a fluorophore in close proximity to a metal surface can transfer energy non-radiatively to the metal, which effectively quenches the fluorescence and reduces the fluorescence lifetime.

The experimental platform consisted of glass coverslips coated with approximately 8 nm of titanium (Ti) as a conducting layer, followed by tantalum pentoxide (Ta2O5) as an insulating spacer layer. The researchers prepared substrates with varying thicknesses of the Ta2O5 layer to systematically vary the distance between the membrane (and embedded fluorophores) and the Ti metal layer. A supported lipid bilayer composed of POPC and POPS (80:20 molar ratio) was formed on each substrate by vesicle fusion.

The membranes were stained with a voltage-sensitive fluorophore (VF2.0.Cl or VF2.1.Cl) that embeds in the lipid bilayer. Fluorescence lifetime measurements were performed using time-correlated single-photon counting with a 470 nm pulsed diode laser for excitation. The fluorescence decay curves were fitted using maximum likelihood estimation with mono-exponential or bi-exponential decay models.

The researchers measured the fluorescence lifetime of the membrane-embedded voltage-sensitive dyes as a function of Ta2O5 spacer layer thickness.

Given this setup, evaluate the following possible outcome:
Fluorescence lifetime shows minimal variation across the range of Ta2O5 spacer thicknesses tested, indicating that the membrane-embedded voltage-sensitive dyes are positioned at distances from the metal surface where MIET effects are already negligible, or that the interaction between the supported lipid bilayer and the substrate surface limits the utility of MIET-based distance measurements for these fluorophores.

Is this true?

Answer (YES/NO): NO